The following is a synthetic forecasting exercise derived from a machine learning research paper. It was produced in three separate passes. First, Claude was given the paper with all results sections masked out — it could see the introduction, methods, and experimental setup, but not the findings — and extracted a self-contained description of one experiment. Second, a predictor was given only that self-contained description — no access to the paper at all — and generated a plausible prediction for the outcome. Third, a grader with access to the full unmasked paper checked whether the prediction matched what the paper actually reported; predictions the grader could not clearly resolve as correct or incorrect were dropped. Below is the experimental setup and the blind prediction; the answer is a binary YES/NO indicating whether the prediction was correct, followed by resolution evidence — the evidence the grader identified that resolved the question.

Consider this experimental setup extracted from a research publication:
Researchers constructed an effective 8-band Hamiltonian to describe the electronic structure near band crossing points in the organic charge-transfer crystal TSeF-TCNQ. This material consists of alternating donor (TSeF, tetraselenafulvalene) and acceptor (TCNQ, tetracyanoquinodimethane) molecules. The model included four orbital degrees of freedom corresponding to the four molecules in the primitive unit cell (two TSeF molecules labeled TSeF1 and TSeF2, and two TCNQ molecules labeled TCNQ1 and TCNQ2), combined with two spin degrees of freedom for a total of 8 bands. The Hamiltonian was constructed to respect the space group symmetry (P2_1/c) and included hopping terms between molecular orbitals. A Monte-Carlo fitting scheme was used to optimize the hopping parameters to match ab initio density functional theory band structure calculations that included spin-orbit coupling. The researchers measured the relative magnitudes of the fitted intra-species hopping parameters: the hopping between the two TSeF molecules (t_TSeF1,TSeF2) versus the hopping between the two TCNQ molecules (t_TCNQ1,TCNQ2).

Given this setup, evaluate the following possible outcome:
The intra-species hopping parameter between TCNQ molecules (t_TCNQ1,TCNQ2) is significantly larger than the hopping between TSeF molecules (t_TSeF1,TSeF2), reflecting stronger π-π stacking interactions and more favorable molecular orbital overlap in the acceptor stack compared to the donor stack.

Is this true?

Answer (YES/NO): YES